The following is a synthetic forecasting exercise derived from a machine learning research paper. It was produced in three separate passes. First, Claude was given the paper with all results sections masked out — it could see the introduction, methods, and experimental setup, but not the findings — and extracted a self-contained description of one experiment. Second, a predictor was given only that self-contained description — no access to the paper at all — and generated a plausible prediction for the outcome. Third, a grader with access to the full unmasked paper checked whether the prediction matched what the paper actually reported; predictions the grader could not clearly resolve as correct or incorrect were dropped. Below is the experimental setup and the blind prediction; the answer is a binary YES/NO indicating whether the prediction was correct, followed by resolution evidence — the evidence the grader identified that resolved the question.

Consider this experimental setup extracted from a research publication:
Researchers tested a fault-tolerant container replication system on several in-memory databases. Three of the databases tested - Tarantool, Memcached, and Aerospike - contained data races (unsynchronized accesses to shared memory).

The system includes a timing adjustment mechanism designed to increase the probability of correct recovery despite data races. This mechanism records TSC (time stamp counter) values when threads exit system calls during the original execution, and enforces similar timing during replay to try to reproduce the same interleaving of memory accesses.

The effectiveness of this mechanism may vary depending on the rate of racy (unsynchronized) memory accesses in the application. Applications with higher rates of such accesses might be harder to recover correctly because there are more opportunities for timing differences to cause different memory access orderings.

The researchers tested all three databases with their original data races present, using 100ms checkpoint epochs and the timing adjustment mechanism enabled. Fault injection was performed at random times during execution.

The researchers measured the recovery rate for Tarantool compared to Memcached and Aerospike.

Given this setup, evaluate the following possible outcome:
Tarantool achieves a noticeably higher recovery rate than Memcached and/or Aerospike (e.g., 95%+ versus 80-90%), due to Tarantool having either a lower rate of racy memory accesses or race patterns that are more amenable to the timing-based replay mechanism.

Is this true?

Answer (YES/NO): NO